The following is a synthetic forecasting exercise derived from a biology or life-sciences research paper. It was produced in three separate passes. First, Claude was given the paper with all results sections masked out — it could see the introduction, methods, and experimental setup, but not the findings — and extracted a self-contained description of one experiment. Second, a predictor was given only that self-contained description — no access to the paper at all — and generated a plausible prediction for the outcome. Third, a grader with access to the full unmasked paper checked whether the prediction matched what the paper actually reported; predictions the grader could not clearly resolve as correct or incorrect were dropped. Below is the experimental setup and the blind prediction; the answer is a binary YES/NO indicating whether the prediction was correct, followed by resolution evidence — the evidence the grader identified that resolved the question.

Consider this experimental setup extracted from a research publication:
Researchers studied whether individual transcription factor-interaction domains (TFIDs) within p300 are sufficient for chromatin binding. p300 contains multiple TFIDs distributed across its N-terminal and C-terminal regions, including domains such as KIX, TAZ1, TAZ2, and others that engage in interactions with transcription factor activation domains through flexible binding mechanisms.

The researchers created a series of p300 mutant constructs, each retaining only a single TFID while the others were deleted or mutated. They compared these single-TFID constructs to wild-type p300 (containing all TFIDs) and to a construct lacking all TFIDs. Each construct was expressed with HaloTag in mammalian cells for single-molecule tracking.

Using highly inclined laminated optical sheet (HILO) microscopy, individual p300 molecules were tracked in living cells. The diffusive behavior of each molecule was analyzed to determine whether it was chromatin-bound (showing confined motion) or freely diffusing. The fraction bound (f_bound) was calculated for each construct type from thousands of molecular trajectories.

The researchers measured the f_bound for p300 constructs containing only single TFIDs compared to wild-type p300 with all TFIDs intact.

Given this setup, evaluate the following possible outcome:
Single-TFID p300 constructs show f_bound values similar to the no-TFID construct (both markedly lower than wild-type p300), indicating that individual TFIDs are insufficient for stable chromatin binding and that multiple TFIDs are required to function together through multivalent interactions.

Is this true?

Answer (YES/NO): NO